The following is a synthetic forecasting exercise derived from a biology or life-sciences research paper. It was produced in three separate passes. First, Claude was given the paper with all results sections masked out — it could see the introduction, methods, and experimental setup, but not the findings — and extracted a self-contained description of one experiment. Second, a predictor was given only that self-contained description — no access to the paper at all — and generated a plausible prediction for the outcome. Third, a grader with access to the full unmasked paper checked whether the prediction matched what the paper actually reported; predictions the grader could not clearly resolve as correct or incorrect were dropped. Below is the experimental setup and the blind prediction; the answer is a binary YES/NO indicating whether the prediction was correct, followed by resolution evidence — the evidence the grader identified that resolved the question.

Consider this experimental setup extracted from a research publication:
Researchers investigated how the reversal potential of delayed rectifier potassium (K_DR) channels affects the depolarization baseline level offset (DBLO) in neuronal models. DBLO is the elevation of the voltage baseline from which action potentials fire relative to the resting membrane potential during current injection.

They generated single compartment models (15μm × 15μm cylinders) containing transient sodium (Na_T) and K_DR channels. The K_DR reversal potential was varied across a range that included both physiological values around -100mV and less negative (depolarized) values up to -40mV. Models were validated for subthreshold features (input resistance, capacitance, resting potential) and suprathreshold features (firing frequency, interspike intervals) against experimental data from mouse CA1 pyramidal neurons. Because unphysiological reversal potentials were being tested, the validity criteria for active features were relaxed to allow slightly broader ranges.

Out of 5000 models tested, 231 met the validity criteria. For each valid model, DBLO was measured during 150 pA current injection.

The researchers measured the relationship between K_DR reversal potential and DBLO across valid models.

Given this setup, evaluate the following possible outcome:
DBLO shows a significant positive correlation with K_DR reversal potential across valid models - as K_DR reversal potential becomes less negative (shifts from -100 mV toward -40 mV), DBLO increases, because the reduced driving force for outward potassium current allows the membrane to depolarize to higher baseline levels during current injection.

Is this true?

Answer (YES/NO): YES